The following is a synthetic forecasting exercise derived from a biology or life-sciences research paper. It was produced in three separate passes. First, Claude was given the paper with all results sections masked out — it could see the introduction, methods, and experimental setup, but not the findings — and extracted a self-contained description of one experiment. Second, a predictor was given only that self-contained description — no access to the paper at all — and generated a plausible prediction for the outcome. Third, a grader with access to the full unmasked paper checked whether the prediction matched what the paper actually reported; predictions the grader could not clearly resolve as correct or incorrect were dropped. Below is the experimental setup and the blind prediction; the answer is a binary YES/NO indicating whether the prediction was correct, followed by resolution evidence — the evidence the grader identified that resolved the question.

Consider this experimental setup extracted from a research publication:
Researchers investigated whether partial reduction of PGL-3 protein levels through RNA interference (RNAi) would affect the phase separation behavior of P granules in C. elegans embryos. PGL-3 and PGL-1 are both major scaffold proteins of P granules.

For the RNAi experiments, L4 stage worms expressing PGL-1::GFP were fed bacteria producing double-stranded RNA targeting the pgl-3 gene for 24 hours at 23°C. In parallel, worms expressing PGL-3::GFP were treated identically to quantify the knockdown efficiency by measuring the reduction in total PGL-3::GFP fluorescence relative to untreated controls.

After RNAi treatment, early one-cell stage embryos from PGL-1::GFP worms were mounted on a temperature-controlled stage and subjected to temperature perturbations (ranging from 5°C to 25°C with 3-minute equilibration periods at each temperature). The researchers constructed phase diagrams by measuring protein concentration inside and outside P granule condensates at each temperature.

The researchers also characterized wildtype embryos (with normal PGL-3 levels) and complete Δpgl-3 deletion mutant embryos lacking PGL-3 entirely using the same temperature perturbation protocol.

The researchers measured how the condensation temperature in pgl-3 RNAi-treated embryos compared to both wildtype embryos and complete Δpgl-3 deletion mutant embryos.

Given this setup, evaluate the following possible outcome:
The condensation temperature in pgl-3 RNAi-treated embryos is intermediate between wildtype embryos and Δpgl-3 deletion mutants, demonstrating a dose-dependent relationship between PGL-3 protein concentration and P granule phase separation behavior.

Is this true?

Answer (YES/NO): YES